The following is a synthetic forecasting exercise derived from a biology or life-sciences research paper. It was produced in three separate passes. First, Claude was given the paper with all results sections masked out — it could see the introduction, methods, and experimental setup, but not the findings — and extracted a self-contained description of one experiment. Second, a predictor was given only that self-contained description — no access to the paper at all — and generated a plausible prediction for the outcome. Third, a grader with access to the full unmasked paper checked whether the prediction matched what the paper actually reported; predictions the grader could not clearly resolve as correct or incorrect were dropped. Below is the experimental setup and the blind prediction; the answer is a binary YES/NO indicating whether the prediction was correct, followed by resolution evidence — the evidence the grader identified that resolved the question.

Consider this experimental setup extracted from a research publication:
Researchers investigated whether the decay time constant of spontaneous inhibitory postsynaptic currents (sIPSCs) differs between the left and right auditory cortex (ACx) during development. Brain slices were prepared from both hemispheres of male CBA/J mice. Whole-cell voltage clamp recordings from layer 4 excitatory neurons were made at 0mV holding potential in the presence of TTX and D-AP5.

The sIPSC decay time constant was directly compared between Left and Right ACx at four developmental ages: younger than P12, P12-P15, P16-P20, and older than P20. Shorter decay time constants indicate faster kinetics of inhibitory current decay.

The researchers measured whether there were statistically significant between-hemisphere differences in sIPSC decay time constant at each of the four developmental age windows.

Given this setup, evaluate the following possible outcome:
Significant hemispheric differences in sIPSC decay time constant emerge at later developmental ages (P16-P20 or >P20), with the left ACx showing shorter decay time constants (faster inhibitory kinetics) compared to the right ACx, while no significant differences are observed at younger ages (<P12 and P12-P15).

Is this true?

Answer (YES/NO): NO